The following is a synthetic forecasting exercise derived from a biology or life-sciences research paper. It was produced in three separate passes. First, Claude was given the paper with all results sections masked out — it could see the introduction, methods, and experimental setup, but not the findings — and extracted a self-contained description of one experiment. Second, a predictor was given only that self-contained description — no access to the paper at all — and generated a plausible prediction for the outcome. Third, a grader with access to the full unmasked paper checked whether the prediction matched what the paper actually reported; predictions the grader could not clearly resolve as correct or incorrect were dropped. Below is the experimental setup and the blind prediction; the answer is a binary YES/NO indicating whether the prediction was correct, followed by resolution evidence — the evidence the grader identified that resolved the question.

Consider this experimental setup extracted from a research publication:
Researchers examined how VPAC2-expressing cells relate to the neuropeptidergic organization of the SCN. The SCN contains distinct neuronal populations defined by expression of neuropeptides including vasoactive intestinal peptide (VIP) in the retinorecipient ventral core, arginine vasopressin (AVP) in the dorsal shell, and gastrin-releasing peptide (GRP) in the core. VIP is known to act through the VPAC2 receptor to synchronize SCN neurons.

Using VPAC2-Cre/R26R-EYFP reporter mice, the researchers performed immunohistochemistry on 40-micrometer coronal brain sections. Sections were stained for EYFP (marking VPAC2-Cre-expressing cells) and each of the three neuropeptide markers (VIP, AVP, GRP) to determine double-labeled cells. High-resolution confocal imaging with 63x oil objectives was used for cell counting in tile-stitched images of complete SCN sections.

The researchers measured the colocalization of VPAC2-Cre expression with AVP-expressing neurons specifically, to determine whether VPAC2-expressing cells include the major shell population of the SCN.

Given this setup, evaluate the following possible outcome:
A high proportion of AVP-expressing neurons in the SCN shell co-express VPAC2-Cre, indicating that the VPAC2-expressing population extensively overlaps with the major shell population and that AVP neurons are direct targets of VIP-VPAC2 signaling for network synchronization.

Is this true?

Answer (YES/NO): YES